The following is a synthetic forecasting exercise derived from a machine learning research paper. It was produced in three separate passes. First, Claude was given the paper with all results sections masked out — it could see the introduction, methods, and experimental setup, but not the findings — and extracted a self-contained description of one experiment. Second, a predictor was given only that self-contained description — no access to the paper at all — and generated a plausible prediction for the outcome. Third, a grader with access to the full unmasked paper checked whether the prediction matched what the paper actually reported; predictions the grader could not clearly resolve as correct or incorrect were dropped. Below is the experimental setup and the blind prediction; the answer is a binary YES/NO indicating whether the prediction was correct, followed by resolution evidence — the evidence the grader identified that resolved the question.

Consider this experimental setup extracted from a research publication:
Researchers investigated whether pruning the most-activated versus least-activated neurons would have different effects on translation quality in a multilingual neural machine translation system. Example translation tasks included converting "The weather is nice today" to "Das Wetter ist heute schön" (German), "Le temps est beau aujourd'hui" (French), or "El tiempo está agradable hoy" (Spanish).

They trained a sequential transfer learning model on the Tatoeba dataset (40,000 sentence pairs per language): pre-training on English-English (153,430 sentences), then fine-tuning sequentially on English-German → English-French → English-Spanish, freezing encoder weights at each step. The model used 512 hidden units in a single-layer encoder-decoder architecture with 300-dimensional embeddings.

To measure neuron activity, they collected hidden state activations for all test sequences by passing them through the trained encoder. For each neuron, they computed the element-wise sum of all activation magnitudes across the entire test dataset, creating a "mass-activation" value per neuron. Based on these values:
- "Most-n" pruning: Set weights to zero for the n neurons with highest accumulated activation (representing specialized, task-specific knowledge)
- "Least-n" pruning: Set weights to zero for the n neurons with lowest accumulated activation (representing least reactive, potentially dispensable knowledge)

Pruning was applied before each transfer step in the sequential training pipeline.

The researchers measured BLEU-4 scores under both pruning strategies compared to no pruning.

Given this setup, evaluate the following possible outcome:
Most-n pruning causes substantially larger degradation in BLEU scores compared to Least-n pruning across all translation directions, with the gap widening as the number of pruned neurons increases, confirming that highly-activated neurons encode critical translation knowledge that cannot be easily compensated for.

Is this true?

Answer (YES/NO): NO